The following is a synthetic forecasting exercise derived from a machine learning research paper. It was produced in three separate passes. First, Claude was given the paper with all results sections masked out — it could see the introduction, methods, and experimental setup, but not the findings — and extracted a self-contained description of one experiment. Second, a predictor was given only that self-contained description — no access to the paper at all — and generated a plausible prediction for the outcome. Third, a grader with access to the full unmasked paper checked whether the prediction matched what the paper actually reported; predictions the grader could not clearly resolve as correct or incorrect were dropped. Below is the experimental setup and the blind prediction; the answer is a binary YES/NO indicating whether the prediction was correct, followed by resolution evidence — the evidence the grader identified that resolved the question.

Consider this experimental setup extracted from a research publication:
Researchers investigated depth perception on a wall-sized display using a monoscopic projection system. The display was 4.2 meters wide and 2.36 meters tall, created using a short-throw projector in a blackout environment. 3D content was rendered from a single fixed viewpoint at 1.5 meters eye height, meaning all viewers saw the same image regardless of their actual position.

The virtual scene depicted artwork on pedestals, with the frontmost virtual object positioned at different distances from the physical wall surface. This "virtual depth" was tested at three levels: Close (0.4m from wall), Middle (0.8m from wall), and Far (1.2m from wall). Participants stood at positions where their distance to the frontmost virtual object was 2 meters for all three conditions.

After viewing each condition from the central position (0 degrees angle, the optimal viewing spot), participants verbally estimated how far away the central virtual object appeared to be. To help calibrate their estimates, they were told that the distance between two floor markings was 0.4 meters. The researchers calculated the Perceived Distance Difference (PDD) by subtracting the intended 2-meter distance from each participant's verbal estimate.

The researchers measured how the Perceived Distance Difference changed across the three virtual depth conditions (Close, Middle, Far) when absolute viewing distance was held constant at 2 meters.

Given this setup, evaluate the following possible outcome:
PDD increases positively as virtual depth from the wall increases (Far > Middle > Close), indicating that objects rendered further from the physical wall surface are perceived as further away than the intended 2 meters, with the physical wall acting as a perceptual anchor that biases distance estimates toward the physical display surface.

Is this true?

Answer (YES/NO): NO